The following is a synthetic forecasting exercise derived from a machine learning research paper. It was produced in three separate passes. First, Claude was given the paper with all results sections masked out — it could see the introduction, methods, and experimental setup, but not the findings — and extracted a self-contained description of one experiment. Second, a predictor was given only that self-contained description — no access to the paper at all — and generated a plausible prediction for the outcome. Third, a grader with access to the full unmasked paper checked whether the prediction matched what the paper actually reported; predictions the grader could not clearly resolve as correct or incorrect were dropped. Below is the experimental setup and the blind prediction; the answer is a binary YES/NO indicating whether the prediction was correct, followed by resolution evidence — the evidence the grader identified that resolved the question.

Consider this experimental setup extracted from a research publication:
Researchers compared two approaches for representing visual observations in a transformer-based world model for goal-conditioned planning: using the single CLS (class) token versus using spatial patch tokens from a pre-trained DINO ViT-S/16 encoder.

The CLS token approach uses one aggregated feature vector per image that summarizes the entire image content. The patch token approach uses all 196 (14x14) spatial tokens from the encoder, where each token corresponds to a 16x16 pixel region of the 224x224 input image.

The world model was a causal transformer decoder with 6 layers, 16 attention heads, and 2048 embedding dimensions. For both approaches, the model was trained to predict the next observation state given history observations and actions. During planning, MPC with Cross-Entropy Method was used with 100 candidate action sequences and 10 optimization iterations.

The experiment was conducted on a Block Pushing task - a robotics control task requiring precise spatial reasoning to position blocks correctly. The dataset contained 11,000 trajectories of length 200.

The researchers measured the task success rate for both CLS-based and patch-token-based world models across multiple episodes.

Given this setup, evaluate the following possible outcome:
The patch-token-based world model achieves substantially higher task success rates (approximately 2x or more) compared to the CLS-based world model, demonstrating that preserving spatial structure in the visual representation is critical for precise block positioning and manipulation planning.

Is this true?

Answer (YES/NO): NO